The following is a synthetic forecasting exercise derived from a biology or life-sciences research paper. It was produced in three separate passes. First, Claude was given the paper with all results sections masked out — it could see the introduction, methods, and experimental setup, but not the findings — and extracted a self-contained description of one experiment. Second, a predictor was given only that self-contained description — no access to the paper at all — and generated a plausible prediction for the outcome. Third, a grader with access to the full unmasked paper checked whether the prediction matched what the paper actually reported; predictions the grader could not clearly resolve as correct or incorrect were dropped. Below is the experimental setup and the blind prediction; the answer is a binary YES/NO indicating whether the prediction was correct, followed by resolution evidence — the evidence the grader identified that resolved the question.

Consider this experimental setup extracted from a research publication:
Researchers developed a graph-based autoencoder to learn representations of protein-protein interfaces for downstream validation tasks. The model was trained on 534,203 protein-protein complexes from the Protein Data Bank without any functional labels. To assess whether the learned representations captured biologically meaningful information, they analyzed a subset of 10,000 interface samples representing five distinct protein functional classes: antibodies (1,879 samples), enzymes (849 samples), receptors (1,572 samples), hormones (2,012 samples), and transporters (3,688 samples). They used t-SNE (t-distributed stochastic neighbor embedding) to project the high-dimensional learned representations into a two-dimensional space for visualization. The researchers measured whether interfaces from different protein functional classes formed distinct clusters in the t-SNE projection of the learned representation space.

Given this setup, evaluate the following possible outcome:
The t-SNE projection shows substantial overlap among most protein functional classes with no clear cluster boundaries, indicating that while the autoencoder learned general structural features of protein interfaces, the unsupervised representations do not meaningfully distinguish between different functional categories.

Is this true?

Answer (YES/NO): NO